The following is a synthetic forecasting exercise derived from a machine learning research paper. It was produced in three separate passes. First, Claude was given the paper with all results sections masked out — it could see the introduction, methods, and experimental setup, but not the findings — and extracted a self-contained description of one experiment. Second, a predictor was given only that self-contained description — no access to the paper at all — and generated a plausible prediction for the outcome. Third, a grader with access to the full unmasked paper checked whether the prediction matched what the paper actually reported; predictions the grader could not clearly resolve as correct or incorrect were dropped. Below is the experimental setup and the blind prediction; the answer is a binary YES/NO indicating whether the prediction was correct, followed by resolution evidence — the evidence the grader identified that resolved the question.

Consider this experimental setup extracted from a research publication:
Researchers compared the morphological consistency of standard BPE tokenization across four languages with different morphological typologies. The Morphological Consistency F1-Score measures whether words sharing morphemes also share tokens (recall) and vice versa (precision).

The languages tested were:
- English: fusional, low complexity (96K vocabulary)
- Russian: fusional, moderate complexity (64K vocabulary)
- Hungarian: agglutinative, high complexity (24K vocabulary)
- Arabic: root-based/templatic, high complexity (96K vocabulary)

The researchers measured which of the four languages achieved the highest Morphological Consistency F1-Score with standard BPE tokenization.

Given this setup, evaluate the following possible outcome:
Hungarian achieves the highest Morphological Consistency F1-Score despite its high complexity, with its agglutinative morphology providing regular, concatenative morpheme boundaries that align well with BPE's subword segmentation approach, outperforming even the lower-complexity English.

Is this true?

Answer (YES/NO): YES